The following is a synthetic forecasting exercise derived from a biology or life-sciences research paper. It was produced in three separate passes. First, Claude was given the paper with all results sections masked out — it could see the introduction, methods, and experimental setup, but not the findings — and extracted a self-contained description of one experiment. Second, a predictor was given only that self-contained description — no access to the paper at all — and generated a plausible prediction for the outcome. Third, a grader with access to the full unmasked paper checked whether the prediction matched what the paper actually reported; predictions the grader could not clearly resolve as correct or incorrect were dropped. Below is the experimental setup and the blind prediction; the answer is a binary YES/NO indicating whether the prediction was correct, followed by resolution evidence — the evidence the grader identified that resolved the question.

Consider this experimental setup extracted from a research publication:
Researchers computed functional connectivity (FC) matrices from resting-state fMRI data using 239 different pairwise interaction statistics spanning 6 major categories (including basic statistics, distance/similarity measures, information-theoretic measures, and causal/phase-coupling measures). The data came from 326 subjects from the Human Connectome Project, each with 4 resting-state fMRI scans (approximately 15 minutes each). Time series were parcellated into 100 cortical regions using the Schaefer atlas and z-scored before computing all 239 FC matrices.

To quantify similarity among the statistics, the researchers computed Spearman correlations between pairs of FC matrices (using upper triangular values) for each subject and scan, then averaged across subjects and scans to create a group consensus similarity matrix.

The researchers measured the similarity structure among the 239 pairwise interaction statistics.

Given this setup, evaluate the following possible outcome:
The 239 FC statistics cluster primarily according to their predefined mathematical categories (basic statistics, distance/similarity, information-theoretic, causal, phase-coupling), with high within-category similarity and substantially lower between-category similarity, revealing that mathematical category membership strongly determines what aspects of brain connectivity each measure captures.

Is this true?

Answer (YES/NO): NO